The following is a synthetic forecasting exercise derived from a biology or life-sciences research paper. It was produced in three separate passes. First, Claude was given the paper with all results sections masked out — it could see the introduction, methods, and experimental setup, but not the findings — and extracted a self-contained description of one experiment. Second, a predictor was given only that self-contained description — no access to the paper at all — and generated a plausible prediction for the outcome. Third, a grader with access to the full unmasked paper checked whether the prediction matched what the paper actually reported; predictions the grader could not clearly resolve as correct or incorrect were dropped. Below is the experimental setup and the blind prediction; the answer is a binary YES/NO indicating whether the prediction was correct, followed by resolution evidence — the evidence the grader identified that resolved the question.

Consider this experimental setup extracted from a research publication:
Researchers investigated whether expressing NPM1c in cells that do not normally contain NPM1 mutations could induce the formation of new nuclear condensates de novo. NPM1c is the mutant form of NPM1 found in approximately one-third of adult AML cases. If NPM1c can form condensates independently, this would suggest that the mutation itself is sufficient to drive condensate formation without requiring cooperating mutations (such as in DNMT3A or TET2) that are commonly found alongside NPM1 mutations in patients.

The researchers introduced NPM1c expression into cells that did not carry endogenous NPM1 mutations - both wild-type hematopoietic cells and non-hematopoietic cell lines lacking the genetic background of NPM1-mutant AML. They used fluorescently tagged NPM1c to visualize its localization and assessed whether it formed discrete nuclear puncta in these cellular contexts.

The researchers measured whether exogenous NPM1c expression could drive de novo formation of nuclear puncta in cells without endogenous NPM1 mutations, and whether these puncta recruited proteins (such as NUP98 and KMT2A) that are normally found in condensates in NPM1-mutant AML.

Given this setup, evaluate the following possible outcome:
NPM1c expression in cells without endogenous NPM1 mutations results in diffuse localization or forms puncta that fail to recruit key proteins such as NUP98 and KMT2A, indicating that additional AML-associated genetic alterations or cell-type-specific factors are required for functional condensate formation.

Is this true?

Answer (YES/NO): NO